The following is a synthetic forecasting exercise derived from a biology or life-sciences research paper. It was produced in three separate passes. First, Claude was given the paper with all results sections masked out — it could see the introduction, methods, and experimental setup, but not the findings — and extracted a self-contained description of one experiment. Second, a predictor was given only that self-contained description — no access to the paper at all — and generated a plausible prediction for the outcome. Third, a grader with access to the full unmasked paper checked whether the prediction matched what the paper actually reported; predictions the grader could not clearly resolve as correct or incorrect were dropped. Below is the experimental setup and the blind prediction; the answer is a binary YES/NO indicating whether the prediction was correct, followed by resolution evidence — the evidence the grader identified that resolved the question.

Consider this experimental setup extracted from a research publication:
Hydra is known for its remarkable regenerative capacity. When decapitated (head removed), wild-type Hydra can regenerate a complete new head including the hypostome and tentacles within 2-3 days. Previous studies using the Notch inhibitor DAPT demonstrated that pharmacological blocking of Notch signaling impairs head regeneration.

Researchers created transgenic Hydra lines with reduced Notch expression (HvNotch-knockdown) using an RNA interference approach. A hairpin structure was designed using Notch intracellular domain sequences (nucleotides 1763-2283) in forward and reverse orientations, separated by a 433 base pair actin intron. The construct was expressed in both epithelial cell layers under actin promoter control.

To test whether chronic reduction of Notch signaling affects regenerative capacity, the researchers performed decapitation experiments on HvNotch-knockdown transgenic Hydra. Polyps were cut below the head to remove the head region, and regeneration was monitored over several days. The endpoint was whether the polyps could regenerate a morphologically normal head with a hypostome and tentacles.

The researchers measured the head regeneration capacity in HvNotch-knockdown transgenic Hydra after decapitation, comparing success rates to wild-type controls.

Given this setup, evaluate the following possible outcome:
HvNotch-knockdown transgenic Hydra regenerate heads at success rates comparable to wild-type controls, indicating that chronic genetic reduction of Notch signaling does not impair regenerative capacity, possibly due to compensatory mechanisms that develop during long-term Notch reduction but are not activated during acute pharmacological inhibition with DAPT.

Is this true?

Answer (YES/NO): NO